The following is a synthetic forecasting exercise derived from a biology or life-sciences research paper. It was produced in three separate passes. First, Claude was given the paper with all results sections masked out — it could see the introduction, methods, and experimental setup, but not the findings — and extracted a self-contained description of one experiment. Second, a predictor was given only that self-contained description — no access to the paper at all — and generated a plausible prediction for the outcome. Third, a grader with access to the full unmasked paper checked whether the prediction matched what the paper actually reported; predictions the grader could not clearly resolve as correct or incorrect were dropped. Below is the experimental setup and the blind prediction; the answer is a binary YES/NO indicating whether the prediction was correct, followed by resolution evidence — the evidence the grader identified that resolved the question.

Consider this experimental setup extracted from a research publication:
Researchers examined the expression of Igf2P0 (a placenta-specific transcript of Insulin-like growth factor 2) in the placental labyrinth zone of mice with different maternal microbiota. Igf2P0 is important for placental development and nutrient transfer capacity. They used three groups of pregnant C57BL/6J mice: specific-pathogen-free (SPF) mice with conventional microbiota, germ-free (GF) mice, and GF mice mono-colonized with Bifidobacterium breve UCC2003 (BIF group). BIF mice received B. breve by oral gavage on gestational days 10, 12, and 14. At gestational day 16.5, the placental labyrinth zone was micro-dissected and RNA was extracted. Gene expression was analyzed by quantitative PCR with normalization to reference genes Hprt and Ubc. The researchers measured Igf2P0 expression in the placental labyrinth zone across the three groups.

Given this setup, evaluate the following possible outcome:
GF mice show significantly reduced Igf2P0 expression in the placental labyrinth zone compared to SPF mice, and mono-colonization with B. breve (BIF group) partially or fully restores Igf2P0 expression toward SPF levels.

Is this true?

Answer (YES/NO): NO